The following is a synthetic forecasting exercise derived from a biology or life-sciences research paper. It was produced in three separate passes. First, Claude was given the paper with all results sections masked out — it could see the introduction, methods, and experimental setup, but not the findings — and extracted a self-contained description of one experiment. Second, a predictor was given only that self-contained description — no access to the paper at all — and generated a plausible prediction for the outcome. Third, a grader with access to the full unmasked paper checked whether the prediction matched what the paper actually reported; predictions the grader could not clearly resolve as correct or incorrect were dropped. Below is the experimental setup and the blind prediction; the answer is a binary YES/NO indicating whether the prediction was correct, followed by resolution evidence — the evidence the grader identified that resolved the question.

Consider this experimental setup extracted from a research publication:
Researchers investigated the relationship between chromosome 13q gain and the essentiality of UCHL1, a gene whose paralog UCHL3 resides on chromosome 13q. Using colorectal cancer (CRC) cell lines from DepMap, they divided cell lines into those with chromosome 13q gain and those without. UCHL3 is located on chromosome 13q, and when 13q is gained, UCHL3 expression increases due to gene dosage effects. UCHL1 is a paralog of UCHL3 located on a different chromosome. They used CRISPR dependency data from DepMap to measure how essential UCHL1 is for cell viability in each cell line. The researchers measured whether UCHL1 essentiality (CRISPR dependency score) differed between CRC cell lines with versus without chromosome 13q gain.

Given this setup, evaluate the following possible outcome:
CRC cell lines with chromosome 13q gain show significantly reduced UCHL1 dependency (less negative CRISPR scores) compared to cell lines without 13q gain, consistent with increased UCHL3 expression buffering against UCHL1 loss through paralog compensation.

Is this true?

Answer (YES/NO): YES